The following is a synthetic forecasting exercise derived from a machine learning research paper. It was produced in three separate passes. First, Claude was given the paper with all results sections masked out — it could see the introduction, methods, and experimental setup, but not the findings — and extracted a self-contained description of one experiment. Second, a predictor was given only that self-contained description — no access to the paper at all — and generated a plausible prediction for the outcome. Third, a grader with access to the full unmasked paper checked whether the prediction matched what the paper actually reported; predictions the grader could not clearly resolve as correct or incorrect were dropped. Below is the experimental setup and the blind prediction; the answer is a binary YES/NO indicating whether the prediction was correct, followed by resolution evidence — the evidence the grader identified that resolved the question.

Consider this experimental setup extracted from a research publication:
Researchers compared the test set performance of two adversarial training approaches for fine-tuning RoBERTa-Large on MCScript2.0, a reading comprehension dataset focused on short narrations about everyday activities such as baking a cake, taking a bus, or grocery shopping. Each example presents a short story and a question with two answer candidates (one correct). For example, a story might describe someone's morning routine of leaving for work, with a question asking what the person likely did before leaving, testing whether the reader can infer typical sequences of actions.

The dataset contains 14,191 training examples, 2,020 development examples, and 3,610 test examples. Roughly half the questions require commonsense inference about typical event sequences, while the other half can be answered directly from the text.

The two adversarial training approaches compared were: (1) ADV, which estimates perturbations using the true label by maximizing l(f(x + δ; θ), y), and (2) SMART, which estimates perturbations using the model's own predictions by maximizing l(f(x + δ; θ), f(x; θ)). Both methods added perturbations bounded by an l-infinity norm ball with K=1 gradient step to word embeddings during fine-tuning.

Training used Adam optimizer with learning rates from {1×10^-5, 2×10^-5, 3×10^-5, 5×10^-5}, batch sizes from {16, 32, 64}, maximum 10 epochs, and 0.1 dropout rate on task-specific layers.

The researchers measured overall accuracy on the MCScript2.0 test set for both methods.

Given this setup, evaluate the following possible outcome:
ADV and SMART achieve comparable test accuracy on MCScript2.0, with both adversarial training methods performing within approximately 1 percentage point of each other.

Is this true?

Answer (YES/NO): YES